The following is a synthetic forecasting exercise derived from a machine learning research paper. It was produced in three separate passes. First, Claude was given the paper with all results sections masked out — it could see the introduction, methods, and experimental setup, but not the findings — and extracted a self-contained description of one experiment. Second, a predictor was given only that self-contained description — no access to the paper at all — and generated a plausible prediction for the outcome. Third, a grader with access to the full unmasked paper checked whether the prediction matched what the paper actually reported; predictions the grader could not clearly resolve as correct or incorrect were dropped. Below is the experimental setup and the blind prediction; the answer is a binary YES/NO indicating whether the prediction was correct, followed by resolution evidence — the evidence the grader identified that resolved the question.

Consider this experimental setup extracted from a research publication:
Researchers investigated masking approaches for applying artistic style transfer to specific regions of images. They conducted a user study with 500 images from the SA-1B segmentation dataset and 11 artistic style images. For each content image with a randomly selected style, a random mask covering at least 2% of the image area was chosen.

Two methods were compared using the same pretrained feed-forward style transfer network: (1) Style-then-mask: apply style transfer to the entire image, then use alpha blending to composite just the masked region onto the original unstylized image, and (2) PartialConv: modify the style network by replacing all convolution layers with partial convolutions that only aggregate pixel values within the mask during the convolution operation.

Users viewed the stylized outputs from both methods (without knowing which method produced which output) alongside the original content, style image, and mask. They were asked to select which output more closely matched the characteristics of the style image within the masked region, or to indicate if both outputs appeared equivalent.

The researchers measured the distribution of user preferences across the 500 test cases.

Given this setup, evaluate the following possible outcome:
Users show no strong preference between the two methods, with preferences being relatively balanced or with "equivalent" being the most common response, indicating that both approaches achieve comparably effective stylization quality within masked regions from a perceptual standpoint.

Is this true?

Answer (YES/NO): NO